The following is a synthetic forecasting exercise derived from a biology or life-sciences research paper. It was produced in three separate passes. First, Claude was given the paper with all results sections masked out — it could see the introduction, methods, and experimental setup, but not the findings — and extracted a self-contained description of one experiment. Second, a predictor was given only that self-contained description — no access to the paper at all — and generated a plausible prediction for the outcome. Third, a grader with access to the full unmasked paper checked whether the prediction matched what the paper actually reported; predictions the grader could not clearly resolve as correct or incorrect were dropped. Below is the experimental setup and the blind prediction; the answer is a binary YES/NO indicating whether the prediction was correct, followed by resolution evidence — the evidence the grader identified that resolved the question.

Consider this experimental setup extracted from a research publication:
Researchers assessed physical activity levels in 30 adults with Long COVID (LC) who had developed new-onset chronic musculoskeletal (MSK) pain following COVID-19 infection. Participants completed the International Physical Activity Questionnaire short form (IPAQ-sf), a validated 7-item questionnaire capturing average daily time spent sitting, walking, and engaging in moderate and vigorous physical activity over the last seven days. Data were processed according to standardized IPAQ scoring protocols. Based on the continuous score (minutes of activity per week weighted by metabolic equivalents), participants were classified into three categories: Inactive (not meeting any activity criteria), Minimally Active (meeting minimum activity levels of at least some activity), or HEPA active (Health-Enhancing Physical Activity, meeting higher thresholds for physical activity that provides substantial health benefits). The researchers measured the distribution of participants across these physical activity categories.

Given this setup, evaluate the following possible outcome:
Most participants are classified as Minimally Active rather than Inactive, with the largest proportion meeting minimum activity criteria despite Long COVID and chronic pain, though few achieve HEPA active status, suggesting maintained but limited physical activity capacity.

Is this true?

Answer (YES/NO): NO